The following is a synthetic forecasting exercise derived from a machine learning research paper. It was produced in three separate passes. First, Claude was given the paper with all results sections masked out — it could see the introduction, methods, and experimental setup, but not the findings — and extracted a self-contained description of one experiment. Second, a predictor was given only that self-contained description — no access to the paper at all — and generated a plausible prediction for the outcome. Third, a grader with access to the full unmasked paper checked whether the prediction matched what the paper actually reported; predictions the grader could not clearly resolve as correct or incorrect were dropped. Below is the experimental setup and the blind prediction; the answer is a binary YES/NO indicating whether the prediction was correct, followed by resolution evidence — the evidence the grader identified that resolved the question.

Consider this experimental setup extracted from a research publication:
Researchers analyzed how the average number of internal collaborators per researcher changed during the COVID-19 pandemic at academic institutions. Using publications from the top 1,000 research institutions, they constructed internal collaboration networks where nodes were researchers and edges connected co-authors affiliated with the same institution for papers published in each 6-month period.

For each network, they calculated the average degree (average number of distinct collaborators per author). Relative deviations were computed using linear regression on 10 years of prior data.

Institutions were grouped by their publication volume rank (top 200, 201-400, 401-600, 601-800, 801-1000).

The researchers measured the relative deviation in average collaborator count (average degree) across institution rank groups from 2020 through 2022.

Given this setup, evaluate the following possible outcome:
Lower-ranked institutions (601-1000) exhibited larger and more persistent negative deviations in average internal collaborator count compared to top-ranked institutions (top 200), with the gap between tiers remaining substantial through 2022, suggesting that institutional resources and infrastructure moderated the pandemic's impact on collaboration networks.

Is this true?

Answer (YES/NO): NO